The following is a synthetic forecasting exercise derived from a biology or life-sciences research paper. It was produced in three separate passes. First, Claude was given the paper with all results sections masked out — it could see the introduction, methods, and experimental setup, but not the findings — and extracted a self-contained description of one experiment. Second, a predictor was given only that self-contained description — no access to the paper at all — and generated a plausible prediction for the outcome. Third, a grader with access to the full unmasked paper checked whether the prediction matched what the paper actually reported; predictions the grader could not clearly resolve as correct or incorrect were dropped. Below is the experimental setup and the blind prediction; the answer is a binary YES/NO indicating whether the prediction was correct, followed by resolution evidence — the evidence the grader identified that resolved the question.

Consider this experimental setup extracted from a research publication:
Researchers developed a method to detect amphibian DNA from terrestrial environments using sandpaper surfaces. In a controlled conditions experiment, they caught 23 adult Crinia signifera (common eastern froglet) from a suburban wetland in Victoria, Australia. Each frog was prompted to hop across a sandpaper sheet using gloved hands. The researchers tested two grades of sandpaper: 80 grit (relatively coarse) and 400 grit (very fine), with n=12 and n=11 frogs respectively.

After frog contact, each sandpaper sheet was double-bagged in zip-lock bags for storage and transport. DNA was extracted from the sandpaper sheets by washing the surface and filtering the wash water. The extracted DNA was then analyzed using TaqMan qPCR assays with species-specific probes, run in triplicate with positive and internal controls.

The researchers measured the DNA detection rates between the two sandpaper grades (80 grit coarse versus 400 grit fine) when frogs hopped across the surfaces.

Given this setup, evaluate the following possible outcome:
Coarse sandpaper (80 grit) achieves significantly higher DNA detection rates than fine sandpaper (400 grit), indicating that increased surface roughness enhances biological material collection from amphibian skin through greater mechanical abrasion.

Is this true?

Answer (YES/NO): NO